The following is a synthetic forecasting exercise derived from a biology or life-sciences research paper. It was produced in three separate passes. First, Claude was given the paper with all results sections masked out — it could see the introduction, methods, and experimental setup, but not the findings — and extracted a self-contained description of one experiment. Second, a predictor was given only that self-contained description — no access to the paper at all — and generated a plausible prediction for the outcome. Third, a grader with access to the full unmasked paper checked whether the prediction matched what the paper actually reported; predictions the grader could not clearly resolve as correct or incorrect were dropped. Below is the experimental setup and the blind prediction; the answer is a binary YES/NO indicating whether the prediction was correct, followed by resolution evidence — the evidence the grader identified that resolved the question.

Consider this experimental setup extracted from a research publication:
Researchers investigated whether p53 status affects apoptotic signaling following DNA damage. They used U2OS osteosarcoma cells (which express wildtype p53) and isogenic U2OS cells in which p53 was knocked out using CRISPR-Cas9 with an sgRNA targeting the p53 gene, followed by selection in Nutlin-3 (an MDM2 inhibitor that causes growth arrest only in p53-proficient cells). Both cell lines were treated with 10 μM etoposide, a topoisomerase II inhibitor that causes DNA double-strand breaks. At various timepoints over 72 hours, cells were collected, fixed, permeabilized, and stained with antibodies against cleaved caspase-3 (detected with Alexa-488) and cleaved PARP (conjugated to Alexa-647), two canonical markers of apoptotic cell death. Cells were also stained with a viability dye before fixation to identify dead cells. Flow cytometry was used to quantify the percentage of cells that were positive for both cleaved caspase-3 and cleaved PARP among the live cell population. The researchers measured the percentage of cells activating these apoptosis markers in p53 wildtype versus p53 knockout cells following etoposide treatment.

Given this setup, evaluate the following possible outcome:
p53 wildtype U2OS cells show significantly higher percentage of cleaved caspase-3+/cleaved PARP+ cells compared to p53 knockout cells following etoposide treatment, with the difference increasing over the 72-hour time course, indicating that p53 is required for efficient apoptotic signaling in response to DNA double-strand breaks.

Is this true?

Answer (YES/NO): YES